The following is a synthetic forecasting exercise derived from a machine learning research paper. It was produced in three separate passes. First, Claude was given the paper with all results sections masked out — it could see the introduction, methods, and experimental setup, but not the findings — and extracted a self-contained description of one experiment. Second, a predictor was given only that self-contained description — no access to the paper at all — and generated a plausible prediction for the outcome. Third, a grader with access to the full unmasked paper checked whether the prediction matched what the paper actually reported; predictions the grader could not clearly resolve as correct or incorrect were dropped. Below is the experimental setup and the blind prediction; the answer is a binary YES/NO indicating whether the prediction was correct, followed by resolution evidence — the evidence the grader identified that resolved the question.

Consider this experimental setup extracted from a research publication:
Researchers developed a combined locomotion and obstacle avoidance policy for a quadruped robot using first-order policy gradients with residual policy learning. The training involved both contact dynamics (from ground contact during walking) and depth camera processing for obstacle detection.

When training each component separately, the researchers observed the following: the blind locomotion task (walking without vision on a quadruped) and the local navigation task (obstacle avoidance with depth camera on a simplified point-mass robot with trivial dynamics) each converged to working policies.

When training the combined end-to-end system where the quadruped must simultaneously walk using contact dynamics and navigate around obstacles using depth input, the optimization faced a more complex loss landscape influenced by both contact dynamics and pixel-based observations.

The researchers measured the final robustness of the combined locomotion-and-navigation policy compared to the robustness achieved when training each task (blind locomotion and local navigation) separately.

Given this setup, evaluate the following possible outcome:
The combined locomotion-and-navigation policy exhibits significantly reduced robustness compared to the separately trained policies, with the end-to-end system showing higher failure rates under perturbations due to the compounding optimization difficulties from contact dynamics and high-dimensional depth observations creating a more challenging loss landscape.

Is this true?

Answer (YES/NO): YES